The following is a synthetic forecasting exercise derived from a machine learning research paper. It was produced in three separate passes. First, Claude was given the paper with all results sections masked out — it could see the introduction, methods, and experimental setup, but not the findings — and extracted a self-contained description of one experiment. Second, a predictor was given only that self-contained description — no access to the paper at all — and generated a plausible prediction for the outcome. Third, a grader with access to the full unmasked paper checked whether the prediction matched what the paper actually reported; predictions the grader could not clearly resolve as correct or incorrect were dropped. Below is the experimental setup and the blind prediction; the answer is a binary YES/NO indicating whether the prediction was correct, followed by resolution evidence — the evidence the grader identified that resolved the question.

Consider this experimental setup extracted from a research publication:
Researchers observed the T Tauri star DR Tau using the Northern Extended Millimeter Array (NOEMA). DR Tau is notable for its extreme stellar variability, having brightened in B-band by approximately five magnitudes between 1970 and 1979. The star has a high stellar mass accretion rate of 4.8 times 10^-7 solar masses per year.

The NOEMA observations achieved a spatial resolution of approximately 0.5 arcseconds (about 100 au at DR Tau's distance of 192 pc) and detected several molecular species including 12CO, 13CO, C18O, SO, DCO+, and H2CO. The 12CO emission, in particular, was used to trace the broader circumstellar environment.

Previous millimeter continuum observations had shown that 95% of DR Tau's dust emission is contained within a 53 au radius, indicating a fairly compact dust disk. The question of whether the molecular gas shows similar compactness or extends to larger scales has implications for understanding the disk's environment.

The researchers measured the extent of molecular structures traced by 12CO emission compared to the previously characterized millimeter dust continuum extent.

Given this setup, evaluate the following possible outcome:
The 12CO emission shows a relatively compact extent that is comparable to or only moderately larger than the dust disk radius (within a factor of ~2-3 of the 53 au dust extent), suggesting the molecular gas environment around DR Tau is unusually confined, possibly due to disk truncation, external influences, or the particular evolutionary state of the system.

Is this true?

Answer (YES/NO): NO